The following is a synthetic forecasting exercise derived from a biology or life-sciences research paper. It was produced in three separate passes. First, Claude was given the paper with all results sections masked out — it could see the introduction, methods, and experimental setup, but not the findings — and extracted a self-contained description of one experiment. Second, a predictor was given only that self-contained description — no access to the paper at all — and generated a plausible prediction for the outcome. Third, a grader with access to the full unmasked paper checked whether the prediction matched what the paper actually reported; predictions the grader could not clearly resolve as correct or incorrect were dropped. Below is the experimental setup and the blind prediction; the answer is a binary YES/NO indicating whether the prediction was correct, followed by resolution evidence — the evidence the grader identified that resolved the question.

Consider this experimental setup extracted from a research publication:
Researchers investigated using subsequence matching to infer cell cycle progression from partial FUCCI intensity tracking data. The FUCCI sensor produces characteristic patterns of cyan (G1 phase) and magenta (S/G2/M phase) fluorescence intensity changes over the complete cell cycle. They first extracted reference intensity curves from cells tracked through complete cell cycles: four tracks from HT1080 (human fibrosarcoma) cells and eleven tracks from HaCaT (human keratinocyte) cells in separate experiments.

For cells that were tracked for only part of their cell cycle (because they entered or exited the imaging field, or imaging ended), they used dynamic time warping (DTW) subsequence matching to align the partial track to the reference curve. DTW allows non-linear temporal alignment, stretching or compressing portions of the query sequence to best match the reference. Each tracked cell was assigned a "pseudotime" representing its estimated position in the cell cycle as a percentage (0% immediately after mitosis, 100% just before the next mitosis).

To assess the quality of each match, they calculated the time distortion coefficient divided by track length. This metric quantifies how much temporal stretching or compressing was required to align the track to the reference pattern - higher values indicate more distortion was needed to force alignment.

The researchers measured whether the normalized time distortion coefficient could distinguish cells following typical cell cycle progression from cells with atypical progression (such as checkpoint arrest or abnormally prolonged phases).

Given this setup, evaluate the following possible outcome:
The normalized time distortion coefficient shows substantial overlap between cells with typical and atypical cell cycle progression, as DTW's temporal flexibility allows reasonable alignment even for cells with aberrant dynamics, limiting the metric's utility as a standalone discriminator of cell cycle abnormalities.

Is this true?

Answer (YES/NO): NO